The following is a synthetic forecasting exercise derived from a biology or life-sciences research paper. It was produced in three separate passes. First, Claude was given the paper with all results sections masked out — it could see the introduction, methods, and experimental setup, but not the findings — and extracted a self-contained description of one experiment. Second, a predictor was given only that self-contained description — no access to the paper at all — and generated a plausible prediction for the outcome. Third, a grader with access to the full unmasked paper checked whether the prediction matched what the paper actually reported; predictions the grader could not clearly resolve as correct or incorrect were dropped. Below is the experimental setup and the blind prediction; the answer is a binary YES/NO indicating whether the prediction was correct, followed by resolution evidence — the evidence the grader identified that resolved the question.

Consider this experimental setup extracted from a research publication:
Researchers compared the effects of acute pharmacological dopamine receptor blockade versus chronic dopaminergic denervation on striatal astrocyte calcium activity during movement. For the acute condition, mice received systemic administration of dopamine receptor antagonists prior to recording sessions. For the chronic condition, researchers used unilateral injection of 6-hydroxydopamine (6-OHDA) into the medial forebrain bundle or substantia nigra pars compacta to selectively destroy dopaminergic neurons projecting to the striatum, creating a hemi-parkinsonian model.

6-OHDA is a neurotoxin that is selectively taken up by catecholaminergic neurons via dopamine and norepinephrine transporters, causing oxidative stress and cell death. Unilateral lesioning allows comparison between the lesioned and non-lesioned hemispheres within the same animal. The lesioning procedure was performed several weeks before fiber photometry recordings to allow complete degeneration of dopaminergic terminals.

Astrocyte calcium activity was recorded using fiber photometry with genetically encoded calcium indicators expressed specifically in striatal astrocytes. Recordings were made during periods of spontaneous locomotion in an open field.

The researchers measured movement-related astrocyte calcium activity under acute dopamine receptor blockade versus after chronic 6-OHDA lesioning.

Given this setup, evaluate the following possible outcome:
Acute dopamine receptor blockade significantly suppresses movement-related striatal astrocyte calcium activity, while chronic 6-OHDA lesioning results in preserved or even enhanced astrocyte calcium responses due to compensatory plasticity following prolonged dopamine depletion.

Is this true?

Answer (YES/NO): NO